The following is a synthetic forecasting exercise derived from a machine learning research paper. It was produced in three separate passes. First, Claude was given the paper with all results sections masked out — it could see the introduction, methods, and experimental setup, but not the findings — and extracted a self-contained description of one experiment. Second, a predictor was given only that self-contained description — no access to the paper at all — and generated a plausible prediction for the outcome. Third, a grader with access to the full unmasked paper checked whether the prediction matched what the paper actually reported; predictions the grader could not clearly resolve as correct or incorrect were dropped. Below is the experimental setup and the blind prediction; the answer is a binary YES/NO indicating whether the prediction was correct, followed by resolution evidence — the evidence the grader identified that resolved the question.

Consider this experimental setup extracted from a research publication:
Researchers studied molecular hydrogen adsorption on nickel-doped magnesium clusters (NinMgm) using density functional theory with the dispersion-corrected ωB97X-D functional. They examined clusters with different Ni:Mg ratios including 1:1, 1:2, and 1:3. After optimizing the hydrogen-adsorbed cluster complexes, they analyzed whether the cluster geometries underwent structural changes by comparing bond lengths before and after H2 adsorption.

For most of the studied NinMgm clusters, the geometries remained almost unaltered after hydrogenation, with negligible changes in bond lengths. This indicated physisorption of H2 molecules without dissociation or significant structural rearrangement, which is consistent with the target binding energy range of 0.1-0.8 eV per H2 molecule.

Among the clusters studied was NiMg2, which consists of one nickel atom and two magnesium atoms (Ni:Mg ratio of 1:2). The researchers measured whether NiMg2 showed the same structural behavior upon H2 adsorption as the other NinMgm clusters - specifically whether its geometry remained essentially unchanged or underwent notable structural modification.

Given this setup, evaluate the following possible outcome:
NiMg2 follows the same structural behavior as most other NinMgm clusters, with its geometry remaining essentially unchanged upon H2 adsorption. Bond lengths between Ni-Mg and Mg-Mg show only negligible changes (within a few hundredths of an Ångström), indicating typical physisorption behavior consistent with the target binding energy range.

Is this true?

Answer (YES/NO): NO